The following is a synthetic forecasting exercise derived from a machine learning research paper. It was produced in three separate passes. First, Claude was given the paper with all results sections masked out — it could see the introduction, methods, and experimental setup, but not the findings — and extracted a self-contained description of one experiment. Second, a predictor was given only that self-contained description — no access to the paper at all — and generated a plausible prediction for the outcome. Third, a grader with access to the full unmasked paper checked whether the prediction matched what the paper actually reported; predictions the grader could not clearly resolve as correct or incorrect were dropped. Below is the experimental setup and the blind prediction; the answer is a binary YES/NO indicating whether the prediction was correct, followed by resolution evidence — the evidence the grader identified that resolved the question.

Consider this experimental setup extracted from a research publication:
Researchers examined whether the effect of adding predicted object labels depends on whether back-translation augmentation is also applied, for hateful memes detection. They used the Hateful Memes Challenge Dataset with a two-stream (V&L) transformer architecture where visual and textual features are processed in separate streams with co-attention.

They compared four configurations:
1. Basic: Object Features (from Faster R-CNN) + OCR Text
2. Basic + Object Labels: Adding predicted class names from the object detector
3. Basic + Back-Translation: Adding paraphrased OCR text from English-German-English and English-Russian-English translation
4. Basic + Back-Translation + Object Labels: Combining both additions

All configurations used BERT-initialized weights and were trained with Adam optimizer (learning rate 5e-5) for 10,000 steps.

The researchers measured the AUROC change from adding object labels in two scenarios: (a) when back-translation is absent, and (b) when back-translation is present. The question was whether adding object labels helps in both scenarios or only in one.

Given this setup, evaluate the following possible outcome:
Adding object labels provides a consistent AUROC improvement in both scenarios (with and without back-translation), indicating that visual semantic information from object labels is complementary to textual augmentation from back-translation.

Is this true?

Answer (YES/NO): YES